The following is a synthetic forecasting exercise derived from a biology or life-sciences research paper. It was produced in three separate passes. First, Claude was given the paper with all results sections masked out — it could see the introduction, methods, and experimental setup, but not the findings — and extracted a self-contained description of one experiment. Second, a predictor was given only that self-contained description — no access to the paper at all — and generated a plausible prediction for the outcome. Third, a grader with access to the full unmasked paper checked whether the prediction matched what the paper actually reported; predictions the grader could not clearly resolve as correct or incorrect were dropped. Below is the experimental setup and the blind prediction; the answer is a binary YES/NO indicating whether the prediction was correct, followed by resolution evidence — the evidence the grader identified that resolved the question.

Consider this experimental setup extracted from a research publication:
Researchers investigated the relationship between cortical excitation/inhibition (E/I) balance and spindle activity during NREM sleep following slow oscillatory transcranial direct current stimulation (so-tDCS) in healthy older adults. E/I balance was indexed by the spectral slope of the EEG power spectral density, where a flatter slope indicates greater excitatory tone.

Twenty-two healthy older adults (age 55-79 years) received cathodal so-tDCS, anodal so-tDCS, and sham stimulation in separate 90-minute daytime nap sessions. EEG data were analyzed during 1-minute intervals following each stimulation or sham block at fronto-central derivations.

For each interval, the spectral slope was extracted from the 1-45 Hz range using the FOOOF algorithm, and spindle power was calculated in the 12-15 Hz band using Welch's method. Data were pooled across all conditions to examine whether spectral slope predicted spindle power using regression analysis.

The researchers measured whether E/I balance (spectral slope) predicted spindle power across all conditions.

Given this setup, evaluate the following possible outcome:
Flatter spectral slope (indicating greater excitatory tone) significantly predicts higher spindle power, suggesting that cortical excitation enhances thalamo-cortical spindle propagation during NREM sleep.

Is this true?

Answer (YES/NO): YES